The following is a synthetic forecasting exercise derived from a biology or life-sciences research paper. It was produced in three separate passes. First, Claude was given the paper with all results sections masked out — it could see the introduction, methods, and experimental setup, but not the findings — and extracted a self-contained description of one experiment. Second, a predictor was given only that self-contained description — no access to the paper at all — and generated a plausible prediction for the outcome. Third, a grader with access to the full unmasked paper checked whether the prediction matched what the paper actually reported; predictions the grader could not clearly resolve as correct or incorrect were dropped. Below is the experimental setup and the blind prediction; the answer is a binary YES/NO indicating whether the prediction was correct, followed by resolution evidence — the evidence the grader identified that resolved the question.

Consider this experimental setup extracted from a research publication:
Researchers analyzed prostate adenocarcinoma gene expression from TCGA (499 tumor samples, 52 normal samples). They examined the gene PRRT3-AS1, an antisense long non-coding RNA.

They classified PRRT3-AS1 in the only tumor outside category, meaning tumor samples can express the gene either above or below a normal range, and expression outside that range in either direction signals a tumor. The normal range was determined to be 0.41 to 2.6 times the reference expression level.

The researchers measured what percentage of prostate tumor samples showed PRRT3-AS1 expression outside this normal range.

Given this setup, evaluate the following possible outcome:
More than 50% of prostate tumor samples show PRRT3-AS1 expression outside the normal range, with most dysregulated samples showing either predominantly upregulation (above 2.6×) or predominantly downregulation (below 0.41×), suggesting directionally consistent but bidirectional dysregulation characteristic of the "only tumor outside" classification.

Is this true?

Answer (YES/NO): YES